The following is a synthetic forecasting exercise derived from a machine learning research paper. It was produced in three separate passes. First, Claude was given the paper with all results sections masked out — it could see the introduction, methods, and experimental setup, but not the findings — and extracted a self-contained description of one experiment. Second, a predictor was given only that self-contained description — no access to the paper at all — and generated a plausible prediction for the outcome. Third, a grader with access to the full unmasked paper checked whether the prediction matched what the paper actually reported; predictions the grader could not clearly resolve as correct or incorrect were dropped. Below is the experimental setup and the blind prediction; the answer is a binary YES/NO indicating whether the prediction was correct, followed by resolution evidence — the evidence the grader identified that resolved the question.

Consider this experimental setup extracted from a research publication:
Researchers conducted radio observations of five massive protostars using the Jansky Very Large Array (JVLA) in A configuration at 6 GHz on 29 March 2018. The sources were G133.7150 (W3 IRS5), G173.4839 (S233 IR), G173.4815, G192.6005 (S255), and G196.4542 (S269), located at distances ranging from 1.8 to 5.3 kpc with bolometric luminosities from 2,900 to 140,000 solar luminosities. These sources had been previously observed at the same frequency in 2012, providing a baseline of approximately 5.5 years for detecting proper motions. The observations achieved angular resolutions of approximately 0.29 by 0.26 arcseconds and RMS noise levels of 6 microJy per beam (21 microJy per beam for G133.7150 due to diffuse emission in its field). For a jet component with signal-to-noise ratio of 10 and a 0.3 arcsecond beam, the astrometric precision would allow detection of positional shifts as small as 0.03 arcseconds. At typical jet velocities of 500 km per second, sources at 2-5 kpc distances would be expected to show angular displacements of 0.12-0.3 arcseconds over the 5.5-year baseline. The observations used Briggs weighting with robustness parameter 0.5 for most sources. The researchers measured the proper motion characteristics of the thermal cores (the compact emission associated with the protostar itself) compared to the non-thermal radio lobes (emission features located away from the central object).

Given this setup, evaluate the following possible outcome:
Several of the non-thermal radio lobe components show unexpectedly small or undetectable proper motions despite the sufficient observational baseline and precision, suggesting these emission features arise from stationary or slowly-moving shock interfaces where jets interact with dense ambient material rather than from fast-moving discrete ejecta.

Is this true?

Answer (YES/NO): NO